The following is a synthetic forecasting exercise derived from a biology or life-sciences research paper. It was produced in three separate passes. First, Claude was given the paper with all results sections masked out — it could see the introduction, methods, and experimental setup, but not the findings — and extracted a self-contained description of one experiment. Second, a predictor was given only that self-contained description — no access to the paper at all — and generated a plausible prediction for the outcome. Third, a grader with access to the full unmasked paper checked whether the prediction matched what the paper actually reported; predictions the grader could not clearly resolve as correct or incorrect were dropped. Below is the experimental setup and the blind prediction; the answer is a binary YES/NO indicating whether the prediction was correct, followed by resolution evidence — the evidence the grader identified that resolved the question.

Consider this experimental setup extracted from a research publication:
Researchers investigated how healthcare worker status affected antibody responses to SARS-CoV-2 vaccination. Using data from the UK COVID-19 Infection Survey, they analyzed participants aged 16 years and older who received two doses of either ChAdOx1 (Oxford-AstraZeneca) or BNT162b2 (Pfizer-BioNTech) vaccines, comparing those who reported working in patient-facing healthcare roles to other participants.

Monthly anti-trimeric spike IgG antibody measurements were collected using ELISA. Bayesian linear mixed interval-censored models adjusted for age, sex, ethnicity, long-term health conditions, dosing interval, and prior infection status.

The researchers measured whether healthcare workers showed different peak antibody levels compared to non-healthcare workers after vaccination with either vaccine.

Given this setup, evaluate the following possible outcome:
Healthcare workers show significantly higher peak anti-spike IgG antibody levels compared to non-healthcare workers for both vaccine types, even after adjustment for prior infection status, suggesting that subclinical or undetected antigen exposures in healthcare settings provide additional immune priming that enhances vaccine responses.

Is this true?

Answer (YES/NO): YES